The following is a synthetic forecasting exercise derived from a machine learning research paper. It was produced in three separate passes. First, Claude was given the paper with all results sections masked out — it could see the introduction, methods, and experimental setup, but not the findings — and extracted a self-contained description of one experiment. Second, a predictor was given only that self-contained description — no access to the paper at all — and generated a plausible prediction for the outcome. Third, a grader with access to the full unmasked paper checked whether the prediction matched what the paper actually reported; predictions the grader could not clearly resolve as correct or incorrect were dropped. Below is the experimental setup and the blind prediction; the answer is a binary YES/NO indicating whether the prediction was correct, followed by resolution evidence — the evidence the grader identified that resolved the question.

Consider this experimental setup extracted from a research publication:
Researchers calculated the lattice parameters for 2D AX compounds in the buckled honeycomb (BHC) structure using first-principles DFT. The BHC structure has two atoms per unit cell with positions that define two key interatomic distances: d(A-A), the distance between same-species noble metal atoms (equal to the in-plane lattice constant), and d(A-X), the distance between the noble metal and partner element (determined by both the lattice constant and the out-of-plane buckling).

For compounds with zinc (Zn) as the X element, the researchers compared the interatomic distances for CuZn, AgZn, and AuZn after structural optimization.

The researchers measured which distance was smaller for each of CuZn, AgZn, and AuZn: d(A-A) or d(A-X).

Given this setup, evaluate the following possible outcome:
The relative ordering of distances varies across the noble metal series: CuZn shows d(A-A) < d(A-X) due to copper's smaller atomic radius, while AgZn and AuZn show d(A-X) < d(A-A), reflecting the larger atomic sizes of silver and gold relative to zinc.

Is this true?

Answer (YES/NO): NO